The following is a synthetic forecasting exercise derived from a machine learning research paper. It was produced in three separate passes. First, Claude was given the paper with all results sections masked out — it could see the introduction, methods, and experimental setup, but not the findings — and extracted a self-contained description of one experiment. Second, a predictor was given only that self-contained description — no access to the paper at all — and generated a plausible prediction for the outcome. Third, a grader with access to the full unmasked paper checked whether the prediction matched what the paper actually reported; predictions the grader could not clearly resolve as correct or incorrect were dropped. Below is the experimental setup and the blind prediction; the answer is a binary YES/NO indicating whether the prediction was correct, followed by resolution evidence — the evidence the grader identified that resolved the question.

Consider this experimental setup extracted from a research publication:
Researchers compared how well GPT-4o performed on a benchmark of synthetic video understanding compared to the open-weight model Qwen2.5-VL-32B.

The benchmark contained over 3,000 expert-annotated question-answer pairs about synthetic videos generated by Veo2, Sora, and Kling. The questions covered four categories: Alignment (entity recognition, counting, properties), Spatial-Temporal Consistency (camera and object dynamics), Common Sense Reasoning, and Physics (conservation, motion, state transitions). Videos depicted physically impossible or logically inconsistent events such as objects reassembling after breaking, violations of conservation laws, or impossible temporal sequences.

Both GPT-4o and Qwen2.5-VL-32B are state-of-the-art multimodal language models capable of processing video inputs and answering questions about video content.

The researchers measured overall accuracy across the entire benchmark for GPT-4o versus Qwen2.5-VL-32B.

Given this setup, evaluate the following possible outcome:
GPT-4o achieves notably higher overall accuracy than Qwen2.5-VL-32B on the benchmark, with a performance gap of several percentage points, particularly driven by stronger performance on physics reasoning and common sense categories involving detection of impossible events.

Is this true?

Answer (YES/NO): NO